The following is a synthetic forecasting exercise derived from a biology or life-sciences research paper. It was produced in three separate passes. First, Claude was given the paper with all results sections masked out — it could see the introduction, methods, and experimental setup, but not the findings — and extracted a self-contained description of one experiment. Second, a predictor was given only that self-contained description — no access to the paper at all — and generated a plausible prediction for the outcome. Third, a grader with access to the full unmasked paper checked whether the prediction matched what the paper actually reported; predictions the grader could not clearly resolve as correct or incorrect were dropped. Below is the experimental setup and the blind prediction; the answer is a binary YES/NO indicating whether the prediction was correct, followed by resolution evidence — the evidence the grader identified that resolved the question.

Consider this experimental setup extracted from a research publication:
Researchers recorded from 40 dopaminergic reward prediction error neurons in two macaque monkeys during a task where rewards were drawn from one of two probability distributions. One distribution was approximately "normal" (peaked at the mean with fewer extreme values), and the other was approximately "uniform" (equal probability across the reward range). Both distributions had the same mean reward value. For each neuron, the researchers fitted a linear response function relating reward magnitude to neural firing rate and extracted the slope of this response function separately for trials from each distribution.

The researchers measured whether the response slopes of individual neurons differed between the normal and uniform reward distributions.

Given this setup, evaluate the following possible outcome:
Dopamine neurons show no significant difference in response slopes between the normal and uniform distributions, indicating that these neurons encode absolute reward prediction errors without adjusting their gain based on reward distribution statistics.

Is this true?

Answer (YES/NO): NO